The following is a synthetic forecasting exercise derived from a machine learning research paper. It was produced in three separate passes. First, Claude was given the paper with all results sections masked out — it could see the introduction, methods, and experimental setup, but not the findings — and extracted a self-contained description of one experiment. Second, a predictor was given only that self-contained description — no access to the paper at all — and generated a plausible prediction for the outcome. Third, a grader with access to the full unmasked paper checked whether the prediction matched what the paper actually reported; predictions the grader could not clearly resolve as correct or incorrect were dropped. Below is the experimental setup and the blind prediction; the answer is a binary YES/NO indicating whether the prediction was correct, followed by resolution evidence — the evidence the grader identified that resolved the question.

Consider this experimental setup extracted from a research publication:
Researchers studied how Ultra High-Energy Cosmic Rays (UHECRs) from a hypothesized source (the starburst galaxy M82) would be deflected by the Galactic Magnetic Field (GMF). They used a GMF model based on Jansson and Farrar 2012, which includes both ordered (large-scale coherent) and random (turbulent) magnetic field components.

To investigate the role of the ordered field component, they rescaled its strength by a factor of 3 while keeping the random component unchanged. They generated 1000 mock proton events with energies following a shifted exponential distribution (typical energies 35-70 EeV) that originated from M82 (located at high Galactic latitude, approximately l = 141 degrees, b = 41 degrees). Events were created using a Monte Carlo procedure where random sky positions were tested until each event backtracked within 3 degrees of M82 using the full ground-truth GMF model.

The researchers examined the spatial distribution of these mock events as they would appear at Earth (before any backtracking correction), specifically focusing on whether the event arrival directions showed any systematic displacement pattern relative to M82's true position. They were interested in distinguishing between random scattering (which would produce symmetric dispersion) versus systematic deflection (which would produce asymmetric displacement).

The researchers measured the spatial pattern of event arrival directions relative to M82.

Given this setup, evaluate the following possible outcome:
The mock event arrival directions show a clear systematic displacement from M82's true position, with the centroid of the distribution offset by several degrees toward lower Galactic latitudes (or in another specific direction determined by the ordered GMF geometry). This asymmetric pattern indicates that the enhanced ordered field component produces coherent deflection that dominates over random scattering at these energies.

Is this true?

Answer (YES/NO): YES